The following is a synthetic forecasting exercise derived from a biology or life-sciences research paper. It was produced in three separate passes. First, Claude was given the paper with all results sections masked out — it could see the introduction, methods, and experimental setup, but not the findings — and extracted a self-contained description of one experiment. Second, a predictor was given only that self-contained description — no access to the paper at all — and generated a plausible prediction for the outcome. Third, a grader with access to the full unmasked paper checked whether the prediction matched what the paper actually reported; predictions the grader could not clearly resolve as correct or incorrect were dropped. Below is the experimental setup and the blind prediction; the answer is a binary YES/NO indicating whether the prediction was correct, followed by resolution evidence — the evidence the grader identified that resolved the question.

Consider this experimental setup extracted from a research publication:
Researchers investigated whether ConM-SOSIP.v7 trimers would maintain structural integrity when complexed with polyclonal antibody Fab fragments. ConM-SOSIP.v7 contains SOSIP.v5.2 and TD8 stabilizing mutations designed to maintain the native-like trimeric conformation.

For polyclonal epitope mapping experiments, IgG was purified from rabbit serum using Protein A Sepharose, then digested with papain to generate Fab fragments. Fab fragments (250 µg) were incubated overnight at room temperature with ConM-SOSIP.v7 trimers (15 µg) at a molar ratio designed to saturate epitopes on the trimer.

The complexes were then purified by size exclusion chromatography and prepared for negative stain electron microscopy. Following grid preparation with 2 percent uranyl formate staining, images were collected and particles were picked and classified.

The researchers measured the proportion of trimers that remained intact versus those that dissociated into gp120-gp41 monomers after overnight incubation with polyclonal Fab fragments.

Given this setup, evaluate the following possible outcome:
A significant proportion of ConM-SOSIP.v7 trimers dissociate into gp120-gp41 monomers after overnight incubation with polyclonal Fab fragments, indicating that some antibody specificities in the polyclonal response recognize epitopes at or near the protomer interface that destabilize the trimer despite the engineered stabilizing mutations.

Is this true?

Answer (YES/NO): YES